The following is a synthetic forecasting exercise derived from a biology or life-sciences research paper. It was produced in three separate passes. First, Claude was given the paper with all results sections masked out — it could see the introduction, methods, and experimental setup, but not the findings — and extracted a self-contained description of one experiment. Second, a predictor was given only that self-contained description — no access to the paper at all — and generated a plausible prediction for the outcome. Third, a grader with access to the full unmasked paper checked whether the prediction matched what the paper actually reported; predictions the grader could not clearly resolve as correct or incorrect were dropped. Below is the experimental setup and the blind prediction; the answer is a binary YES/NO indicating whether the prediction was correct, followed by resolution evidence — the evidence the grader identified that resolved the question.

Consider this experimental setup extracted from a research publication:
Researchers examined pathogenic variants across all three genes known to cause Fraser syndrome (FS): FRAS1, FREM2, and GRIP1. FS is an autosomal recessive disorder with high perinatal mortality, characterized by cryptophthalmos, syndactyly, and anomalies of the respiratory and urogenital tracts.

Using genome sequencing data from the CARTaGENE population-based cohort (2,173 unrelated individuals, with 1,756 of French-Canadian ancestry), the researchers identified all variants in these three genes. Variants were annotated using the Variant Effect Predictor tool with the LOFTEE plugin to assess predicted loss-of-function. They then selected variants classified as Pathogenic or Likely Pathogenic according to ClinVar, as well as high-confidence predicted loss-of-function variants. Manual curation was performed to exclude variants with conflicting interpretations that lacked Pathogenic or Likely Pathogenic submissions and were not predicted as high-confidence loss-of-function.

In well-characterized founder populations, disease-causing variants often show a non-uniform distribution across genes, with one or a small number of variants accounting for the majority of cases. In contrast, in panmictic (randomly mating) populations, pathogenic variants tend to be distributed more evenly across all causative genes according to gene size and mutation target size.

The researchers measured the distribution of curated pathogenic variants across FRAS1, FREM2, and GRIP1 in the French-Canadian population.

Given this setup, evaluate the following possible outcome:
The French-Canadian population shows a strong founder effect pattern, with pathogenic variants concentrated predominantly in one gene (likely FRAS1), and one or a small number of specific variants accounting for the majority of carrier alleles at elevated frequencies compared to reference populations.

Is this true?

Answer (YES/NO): YES